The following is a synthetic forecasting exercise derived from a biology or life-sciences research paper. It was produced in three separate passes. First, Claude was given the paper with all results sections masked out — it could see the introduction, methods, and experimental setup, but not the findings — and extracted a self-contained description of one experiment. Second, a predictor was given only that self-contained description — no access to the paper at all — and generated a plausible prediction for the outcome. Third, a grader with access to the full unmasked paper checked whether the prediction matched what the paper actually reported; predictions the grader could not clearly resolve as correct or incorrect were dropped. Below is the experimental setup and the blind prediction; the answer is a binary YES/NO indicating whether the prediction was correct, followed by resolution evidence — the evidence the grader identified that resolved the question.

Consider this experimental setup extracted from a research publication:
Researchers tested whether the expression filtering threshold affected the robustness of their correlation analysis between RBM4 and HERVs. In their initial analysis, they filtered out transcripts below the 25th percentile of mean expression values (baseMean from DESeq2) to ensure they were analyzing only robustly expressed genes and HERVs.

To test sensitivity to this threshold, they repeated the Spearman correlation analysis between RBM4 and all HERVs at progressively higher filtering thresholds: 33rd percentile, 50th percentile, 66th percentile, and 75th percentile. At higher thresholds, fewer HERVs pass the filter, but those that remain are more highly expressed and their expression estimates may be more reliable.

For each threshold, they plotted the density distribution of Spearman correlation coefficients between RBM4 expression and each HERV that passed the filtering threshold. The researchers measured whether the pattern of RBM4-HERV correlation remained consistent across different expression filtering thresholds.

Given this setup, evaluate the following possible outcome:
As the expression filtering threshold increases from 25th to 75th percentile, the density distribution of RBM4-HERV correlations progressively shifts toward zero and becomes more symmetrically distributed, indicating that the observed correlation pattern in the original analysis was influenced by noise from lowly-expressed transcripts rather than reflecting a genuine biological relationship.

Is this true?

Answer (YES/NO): NO